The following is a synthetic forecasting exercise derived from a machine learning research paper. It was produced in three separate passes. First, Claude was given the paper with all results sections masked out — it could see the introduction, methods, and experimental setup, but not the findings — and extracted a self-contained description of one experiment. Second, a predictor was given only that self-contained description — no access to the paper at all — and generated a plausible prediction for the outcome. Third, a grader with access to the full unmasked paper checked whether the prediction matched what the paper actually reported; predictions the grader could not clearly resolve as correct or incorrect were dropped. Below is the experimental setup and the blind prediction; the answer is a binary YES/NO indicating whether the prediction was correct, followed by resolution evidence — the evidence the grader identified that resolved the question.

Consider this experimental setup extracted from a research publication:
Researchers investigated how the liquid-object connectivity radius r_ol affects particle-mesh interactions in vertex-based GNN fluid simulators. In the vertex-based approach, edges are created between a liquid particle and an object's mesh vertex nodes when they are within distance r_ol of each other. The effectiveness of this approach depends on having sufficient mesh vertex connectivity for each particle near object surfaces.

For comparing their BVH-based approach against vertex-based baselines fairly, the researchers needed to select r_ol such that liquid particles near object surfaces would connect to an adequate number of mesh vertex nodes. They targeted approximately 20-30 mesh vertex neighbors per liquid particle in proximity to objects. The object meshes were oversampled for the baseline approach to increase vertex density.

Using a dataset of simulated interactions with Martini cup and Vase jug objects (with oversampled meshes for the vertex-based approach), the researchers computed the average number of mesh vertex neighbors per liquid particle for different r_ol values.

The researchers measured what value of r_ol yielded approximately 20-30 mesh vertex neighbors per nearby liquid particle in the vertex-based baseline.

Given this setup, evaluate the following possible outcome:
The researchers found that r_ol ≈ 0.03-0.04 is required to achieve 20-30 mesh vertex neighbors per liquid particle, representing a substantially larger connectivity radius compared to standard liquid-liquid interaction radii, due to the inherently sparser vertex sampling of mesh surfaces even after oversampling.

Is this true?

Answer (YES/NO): NO